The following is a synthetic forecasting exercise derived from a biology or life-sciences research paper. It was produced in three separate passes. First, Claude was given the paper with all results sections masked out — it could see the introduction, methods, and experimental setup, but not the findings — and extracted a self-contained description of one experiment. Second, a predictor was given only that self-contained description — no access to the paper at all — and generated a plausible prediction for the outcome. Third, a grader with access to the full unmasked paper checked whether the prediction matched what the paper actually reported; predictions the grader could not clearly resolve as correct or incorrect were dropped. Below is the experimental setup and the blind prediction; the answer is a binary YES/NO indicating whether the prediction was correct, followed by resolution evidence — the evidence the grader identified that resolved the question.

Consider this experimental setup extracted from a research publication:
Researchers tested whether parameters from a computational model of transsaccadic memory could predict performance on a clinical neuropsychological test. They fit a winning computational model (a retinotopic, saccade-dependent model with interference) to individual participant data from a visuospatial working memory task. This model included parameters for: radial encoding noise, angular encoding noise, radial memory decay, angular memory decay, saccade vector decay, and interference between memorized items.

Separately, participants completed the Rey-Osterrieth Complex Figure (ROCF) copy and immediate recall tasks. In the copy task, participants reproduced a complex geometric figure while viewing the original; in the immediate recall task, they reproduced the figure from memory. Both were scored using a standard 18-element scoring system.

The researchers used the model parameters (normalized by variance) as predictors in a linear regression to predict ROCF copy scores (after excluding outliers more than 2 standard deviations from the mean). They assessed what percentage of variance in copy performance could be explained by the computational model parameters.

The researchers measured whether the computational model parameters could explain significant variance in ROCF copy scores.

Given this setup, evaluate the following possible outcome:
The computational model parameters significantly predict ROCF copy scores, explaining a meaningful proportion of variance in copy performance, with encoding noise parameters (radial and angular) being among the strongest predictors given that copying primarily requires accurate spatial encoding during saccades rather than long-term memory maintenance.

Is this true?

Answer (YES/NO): NO